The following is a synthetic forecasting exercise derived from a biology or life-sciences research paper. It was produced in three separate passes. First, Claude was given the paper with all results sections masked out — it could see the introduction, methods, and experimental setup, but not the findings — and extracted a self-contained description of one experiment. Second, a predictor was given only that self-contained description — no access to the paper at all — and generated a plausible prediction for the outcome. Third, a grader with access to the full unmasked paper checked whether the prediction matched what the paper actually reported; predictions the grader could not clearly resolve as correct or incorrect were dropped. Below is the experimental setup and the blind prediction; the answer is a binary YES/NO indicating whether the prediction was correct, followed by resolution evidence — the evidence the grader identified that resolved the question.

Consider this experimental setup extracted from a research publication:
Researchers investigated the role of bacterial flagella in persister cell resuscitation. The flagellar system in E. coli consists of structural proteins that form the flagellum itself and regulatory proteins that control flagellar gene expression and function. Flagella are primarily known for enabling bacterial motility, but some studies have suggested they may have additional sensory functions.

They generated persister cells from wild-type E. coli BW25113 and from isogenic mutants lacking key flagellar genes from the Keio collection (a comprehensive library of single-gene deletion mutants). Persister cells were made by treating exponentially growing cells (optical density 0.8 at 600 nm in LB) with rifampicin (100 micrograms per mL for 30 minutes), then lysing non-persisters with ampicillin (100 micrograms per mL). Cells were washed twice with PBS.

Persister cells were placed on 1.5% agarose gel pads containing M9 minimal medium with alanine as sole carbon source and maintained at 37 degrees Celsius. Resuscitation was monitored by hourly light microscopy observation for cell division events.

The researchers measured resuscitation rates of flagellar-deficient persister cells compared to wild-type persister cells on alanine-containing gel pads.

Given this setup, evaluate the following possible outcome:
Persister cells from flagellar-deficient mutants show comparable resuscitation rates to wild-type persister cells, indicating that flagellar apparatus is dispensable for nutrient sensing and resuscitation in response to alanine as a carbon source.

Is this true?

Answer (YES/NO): YES